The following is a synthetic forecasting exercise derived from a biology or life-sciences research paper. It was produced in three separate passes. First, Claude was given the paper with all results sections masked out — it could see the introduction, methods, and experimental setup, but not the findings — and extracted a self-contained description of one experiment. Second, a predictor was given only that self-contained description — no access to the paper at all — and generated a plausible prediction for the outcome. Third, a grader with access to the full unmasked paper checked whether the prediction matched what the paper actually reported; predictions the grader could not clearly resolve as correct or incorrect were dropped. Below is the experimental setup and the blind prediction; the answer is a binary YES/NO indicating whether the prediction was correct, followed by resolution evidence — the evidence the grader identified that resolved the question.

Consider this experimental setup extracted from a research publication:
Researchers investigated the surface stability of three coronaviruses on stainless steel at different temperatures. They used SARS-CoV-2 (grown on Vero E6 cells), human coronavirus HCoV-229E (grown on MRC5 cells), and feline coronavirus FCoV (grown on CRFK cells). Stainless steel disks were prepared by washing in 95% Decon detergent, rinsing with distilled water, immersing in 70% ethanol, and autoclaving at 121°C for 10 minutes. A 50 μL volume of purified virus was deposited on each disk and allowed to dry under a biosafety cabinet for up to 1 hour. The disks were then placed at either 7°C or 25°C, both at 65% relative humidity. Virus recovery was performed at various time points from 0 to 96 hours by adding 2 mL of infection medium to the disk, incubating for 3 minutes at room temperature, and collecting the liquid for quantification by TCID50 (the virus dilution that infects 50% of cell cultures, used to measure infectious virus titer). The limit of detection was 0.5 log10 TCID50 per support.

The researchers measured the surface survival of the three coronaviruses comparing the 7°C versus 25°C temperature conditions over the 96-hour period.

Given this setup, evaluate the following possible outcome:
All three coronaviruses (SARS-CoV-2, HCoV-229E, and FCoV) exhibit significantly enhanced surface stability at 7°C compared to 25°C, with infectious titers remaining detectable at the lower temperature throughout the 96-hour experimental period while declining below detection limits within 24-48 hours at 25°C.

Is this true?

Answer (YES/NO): NO